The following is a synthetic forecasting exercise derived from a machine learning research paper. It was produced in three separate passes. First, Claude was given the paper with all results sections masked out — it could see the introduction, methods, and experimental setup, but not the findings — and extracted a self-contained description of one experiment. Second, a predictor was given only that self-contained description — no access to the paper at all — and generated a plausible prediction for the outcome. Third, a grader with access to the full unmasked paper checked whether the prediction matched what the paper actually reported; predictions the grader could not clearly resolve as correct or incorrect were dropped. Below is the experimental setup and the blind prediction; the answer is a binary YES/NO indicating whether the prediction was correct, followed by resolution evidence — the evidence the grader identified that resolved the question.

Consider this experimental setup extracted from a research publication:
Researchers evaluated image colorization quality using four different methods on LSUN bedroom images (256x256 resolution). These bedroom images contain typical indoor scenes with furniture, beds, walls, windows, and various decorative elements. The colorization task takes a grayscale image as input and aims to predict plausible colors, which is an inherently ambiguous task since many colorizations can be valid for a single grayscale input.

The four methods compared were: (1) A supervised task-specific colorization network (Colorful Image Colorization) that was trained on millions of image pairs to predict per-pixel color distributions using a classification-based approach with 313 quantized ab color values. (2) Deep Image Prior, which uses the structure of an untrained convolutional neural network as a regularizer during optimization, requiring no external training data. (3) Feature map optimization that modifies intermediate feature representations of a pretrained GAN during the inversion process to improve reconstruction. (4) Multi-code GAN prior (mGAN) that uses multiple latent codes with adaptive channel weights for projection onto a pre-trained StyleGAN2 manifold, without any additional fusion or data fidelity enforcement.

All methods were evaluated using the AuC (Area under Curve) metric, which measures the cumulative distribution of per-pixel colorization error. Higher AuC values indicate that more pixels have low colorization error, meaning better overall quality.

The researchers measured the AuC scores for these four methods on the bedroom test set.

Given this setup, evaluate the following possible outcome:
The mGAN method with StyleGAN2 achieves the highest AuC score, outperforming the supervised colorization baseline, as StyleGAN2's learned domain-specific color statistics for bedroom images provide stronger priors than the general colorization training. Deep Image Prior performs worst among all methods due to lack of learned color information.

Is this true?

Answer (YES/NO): NO